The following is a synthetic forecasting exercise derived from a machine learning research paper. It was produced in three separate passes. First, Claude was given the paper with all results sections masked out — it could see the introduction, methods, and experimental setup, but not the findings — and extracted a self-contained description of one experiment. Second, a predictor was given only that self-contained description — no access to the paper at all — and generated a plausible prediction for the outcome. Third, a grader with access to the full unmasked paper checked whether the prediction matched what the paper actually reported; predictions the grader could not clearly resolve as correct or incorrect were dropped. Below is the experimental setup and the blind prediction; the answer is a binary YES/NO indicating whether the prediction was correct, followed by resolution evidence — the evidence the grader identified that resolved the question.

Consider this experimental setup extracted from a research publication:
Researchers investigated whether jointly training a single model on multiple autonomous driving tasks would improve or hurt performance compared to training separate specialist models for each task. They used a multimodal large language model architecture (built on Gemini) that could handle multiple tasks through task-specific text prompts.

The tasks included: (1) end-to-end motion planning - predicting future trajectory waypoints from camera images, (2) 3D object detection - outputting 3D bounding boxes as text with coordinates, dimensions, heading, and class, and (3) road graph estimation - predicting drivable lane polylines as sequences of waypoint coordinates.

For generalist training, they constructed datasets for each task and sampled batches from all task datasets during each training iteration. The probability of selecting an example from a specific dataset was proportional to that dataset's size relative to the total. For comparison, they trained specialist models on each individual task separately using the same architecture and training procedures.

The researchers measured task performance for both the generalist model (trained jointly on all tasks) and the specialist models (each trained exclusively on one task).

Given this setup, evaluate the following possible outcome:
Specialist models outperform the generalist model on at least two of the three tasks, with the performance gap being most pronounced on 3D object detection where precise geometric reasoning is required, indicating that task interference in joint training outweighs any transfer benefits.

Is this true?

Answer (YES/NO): NO